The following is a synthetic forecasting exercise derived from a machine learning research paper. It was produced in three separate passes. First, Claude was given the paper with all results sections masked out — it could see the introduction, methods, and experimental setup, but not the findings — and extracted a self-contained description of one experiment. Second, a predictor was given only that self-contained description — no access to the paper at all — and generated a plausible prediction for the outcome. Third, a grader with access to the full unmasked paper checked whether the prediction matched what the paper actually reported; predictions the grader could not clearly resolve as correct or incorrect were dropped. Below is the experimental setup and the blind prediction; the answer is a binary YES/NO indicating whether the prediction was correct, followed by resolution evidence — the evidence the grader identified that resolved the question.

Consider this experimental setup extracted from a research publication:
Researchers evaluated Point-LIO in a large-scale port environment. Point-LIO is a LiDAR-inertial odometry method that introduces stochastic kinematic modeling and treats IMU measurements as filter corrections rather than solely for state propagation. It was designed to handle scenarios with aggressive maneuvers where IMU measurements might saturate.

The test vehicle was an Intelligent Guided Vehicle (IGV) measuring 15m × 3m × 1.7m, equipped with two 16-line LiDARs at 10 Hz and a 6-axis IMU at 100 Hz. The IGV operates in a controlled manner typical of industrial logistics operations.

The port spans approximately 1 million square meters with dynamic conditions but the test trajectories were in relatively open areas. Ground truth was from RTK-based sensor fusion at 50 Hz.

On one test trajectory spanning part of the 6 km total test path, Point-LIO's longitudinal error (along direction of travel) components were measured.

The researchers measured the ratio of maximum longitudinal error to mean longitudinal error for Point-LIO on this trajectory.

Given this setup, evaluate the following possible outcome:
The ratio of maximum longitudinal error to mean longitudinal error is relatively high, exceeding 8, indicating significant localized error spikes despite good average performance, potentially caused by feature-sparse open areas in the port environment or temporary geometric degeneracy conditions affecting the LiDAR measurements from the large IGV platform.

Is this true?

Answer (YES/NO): YES